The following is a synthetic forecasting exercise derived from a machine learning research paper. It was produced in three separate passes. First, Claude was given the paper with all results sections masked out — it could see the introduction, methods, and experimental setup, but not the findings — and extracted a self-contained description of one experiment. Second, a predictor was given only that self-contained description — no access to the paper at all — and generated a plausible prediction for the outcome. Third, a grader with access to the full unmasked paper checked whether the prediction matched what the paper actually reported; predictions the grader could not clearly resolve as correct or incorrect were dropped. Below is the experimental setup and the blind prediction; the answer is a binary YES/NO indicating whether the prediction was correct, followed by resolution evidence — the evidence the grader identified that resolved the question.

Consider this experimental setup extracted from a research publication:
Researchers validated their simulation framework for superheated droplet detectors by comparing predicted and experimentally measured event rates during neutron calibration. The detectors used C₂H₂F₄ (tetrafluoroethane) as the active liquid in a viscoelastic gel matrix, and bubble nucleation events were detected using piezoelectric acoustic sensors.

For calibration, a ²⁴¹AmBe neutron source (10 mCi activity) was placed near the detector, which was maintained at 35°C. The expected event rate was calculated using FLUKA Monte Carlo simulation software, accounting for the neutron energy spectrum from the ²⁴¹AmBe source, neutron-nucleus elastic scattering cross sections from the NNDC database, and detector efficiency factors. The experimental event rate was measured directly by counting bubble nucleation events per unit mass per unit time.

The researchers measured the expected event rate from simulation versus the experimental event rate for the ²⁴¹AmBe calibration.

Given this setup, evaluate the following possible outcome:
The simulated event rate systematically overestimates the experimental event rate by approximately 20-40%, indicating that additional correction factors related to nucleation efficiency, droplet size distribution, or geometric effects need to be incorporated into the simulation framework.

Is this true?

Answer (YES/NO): NO